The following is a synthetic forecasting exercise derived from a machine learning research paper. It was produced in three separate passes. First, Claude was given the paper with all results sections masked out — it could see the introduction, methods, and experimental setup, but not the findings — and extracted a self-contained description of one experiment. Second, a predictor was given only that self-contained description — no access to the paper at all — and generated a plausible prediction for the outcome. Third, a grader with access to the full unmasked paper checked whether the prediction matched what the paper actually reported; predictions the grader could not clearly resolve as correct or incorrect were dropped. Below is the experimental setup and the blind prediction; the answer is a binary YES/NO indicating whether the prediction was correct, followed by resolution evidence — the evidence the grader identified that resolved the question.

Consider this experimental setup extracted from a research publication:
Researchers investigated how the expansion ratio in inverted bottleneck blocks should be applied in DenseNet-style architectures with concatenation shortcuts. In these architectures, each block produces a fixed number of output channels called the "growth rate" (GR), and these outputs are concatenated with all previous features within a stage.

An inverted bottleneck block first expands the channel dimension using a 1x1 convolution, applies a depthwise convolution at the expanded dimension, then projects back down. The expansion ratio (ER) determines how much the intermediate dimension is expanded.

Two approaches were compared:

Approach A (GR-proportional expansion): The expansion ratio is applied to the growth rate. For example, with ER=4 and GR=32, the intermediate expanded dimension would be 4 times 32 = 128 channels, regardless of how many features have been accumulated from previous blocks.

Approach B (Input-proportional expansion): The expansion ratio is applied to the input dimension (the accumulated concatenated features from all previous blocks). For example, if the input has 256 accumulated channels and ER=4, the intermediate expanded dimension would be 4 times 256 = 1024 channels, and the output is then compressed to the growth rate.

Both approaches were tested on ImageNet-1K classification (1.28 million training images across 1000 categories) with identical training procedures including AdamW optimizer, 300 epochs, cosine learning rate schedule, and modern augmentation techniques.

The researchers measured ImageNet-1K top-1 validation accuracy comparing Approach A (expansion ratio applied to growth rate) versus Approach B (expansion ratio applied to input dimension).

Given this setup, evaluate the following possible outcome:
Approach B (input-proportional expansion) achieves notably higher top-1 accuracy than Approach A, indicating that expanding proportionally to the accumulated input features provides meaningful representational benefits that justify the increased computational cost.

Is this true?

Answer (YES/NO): NO